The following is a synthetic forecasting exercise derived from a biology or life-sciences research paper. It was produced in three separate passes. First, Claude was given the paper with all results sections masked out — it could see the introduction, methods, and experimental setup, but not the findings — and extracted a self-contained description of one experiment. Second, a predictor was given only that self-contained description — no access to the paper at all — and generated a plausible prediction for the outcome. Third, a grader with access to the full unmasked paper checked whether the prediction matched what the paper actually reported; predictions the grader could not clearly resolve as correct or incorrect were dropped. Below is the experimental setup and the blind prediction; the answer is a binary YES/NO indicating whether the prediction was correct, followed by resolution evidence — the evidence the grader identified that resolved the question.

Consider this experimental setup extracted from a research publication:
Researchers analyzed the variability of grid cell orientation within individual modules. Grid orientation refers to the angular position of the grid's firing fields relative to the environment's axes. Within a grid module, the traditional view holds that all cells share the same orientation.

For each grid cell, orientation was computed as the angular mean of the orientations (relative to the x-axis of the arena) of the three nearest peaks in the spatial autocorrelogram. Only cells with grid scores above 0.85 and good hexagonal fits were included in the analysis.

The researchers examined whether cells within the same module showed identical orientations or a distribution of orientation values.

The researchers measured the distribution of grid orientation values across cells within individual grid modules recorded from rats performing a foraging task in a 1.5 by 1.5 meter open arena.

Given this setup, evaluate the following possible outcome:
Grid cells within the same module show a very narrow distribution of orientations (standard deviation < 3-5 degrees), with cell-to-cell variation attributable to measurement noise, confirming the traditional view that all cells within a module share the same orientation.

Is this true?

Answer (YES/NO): NO